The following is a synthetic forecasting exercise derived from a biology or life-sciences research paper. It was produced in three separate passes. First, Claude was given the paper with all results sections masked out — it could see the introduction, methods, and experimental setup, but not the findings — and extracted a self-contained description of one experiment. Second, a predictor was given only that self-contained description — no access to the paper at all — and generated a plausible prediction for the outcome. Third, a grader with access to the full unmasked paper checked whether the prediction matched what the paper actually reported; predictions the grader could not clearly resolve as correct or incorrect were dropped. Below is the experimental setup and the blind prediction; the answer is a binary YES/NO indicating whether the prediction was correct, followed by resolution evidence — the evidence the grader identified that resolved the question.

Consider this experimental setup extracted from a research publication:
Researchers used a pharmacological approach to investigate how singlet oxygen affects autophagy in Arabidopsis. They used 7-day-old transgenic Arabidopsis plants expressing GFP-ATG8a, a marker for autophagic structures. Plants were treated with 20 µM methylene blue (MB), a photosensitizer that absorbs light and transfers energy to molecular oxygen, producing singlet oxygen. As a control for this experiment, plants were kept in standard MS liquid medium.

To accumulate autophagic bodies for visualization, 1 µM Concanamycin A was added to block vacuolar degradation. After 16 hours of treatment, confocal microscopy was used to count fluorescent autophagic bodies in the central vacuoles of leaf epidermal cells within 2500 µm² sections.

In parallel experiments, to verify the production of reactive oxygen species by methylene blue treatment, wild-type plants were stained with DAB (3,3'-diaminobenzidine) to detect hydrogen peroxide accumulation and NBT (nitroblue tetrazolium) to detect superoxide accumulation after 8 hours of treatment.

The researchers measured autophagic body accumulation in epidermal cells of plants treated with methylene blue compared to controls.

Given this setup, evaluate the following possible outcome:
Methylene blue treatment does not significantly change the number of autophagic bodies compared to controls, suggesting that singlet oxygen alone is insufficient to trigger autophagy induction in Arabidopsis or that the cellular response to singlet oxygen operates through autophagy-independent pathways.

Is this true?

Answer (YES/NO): NO